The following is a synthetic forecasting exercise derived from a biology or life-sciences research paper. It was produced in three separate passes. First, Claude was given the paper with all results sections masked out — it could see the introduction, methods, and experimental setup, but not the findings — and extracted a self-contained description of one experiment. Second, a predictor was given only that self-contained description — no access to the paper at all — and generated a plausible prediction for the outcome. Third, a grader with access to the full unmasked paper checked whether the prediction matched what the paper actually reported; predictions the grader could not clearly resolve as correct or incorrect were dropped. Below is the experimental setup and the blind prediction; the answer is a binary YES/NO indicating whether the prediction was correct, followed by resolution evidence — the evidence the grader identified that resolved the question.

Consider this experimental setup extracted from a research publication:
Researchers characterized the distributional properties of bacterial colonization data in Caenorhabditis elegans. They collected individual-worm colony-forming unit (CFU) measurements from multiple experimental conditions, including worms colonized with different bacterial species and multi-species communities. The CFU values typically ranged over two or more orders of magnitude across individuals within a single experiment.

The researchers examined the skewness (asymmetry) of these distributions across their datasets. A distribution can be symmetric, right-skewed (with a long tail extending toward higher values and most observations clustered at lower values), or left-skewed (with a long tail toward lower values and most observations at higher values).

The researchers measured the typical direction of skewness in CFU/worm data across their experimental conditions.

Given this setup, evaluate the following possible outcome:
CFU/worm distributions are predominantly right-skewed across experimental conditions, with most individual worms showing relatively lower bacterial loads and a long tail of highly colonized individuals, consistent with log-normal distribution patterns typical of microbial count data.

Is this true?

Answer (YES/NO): YES